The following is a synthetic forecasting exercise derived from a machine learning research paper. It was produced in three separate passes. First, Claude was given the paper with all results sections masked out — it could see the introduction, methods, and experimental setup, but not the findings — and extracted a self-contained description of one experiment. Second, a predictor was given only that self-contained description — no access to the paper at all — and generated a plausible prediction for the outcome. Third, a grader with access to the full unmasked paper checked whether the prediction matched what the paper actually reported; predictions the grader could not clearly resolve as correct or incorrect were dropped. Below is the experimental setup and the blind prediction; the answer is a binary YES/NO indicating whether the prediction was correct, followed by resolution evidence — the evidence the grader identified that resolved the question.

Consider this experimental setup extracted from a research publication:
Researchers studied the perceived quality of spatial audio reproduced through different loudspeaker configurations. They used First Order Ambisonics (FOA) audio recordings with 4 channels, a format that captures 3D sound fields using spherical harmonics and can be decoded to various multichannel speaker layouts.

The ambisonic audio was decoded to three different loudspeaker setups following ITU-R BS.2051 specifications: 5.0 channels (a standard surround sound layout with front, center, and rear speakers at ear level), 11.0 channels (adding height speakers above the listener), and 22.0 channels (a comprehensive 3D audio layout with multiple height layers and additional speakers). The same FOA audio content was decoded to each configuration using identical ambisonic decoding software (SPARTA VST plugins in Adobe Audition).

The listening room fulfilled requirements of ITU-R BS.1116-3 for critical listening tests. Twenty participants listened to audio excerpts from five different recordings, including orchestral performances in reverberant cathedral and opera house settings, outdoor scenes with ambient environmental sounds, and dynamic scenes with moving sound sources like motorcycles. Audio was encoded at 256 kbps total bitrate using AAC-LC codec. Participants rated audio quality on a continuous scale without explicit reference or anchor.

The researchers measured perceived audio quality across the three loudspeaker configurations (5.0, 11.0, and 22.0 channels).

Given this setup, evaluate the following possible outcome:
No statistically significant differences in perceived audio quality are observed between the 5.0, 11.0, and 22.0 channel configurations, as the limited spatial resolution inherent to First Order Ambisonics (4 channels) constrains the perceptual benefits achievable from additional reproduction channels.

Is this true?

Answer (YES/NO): NO